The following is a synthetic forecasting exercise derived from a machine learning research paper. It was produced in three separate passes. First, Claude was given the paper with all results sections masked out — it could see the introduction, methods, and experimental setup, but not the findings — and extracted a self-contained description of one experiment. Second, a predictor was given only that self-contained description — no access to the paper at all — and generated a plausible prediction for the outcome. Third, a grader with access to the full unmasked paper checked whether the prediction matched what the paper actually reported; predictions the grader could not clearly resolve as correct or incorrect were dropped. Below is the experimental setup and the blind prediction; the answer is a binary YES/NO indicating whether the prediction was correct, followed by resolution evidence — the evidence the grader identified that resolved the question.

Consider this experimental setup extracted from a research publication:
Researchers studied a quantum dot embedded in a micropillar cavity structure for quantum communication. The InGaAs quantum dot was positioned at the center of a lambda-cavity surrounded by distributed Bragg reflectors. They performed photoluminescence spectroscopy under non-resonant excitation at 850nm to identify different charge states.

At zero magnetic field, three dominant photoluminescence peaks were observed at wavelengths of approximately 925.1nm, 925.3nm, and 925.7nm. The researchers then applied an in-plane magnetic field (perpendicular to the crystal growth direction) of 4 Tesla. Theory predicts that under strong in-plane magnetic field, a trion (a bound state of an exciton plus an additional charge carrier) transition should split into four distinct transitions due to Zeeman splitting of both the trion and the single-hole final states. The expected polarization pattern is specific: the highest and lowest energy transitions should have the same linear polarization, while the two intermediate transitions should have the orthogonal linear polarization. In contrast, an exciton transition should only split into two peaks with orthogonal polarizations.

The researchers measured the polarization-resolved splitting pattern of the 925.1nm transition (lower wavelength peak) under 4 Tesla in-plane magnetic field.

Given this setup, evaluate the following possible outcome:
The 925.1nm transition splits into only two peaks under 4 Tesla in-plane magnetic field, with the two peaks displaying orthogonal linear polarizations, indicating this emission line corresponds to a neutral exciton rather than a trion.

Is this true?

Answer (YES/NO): NO